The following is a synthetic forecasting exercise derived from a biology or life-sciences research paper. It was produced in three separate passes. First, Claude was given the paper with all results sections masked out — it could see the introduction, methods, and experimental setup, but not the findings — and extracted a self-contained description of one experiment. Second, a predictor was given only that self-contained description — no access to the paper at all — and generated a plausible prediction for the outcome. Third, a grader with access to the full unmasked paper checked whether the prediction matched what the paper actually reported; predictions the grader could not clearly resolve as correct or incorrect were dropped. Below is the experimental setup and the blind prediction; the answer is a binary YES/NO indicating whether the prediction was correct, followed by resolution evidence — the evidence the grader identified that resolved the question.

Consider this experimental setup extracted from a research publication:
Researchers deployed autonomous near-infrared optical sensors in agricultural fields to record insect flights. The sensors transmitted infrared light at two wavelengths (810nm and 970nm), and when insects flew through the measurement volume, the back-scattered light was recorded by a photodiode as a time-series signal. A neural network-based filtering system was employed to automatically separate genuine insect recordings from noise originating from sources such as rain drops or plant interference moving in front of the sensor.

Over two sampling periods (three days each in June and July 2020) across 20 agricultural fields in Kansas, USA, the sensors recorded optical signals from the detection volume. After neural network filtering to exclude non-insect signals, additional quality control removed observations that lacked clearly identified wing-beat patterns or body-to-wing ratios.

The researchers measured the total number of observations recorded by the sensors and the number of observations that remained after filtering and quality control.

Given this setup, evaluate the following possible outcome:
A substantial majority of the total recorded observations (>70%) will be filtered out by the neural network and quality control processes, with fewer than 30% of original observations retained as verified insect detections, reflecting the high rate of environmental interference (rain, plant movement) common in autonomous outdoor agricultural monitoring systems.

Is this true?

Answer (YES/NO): YES